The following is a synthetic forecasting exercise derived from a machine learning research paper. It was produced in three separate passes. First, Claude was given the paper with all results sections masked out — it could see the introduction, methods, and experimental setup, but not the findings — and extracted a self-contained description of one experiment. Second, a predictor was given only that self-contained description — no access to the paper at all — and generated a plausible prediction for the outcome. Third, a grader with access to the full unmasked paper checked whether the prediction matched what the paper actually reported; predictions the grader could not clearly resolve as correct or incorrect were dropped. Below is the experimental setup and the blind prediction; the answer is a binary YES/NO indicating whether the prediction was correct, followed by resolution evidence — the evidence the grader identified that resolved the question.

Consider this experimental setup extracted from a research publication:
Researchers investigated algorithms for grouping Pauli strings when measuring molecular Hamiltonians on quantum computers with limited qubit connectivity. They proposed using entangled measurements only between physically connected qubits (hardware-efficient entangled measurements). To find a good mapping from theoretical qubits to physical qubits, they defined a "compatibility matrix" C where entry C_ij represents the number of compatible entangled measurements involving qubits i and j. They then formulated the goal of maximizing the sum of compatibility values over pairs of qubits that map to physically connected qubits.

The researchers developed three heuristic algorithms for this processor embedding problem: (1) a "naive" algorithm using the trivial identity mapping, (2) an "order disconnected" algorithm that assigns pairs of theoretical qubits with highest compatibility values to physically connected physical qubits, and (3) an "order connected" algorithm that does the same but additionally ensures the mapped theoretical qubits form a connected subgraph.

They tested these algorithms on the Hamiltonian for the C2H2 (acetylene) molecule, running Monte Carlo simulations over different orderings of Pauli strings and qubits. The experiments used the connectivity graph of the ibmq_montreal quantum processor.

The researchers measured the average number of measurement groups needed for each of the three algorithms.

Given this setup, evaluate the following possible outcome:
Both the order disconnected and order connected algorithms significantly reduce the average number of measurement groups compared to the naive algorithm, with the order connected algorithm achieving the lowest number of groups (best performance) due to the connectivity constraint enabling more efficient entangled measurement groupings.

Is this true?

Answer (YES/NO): YES